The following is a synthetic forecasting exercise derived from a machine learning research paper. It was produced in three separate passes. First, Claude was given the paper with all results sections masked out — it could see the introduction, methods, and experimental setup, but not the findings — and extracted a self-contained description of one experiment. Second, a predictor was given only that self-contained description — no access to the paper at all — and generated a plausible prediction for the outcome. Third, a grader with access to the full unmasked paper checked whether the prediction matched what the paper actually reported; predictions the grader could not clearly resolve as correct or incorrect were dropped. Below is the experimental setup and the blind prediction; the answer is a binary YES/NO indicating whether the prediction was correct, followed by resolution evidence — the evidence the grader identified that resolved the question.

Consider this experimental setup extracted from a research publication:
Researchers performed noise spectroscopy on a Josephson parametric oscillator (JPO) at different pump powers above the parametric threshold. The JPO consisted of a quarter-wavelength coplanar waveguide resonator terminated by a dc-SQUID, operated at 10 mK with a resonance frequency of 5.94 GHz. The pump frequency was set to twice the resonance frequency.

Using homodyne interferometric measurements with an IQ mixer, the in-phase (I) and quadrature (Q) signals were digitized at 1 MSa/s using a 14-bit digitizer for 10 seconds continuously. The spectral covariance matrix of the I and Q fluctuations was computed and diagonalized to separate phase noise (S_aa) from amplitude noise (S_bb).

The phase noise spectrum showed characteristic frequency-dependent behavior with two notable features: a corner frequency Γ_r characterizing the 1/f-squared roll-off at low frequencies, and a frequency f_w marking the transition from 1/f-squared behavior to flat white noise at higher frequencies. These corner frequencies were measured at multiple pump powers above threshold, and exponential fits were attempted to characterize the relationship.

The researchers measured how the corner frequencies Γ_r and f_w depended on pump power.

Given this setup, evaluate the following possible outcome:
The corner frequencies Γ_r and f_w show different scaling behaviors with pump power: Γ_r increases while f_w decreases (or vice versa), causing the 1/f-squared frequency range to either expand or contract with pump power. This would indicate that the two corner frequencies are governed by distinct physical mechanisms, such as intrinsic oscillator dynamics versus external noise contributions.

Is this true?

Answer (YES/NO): NO